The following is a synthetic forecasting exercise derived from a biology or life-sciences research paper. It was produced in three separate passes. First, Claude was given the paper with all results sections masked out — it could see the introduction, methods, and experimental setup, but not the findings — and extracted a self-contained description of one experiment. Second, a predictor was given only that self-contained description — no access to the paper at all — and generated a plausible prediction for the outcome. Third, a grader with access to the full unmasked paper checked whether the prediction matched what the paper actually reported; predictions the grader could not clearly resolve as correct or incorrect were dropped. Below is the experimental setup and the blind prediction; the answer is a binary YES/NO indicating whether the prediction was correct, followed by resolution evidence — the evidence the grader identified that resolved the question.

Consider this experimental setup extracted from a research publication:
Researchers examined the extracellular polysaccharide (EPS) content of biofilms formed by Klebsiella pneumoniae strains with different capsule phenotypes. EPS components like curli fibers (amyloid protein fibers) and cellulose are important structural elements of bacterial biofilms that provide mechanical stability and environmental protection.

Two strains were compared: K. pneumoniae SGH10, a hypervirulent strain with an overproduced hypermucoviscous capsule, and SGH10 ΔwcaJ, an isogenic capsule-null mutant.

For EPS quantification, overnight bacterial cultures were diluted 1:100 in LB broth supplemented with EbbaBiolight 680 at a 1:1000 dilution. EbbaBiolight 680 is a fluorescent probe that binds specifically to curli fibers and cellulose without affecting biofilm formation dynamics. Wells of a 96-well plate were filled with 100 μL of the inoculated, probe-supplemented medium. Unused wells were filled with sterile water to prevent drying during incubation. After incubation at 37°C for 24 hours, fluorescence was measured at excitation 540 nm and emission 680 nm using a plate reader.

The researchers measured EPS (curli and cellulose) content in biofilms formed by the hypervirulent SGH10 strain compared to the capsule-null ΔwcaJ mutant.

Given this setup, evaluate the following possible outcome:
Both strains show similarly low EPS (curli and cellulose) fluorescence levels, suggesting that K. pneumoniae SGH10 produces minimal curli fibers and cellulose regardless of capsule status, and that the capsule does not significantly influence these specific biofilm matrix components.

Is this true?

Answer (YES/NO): NO